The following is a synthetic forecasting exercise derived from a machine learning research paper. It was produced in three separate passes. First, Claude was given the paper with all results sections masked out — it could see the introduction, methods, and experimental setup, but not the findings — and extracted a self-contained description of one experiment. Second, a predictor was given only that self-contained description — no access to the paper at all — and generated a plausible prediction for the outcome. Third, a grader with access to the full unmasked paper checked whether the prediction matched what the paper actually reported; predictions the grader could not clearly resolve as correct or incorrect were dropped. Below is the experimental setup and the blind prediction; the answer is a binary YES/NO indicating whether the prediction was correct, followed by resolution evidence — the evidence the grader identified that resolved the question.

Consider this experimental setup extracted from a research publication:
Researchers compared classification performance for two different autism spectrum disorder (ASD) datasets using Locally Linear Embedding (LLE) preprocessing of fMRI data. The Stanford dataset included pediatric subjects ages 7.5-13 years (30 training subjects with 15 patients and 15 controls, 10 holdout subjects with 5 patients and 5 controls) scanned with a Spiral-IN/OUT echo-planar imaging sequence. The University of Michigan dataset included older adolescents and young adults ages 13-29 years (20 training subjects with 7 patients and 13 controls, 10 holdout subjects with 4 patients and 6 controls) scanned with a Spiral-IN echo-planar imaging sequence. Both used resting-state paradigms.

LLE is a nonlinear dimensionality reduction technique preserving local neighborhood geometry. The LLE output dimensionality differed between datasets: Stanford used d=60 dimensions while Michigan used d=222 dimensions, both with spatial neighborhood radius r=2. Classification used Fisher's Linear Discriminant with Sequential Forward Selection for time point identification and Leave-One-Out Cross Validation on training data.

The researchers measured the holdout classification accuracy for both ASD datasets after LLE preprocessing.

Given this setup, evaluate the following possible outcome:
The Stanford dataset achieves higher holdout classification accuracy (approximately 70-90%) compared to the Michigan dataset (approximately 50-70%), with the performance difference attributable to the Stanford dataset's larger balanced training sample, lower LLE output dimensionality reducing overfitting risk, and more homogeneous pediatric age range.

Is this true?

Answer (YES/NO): NO